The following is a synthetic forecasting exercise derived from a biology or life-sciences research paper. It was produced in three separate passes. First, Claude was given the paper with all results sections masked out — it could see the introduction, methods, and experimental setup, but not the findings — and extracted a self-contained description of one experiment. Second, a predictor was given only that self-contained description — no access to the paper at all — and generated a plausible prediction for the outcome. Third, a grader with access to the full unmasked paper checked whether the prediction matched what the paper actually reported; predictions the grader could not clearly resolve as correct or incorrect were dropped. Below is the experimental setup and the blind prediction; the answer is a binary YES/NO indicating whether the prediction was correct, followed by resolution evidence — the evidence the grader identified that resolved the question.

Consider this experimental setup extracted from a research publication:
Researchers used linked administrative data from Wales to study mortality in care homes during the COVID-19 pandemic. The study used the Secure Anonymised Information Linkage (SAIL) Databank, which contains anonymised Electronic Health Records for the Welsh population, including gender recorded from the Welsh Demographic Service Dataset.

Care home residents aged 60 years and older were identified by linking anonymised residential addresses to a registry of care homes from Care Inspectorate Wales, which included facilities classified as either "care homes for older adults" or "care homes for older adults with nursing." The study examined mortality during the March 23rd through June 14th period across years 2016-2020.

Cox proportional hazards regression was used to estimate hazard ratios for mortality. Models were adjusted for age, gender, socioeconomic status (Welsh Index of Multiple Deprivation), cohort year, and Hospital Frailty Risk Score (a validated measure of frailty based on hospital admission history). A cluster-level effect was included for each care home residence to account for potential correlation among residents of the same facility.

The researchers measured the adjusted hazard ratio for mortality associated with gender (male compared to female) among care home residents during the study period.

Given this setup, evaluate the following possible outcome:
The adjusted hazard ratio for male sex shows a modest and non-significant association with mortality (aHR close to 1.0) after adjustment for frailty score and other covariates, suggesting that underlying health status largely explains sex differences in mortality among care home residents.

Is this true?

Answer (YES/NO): NO